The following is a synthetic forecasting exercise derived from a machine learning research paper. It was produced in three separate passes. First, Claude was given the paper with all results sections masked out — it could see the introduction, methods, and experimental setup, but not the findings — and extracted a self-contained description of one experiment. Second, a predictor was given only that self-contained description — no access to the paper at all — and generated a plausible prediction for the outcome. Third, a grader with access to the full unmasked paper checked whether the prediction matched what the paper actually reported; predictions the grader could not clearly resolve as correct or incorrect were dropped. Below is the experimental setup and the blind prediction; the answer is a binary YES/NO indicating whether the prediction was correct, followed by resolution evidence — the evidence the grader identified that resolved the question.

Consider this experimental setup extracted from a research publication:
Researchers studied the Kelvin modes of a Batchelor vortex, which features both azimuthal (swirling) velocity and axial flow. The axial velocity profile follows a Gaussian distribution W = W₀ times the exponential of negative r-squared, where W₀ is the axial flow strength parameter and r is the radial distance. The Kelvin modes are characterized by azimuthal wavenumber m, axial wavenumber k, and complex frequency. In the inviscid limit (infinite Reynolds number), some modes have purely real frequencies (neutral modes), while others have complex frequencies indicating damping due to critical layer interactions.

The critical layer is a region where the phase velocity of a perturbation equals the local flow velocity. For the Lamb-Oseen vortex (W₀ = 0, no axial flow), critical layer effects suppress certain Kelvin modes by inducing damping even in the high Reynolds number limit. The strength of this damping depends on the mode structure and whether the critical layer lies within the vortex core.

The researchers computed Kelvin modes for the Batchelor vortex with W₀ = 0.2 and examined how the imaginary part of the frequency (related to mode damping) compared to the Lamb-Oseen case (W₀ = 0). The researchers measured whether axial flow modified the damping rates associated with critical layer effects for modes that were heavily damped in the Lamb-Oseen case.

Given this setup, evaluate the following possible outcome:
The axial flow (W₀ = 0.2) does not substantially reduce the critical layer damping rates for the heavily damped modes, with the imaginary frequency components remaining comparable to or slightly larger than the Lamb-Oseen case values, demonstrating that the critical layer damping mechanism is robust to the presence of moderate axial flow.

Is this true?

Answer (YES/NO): NO